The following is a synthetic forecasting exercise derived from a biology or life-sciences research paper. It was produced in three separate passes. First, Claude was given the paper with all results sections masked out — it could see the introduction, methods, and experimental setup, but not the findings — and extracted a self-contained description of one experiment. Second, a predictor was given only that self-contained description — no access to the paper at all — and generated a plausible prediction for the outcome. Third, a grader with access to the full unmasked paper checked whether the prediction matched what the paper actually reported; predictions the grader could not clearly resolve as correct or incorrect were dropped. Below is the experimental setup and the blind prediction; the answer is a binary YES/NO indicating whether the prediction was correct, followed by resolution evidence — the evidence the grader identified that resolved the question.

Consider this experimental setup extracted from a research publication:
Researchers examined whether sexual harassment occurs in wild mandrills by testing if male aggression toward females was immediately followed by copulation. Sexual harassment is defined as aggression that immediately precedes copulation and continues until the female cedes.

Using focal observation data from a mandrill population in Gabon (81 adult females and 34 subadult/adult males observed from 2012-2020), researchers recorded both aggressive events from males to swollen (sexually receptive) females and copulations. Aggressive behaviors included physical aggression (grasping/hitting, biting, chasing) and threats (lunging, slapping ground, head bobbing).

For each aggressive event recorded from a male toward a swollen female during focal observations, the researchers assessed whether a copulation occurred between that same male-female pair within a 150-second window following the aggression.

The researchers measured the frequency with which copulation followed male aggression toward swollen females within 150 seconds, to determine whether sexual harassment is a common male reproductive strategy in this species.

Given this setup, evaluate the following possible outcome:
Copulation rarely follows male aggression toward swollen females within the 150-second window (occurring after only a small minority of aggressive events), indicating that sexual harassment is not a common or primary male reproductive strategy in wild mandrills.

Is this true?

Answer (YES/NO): YES